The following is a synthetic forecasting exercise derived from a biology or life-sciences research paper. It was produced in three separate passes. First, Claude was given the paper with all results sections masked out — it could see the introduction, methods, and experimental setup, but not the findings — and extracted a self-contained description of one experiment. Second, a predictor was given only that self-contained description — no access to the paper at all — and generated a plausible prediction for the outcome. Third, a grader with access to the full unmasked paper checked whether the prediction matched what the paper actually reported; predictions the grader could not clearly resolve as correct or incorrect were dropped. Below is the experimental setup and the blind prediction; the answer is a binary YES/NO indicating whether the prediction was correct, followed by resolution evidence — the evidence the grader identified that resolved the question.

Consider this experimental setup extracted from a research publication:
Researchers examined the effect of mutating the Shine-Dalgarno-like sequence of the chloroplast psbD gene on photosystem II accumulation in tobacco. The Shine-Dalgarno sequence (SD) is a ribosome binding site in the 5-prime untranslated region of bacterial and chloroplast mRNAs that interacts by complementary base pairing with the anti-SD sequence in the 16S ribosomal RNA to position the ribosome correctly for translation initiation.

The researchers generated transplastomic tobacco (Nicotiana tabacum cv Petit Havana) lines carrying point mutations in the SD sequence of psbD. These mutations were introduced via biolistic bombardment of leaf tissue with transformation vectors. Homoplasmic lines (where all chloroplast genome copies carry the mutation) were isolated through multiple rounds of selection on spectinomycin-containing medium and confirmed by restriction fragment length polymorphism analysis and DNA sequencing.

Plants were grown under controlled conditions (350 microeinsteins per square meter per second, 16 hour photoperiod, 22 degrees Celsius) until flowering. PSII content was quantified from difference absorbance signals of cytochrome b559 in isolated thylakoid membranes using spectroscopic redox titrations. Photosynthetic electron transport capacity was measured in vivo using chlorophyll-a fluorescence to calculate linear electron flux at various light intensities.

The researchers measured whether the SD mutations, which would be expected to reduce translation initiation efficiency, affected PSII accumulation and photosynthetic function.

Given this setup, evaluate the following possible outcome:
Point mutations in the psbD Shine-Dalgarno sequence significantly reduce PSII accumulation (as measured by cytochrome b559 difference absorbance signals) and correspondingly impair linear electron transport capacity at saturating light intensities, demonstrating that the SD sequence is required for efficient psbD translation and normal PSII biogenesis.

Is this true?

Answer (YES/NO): NO